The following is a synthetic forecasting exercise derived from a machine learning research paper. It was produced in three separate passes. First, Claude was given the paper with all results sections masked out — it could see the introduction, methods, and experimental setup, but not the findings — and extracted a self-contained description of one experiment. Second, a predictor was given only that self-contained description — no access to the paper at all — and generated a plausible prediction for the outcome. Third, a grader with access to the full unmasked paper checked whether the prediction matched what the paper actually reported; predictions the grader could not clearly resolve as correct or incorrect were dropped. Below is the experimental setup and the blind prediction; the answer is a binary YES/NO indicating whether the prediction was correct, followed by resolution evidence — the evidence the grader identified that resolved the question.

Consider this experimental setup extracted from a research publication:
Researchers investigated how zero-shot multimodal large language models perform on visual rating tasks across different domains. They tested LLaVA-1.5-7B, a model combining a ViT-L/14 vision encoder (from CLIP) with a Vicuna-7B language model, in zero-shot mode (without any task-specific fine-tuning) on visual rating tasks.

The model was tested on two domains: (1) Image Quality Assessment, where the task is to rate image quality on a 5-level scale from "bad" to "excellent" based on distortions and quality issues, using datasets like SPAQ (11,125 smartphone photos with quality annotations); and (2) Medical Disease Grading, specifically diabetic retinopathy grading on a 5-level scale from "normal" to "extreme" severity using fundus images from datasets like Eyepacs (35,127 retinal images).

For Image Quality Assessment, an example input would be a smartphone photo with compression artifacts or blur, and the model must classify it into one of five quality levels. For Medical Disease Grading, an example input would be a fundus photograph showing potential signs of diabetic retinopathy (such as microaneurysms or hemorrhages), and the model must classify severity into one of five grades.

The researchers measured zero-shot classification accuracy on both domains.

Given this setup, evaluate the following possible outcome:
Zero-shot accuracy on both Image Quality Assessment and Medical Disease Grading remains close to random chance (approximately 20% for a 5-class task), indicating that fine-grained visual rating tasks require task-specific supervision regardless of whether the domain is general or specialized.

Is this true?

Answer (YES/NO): NO